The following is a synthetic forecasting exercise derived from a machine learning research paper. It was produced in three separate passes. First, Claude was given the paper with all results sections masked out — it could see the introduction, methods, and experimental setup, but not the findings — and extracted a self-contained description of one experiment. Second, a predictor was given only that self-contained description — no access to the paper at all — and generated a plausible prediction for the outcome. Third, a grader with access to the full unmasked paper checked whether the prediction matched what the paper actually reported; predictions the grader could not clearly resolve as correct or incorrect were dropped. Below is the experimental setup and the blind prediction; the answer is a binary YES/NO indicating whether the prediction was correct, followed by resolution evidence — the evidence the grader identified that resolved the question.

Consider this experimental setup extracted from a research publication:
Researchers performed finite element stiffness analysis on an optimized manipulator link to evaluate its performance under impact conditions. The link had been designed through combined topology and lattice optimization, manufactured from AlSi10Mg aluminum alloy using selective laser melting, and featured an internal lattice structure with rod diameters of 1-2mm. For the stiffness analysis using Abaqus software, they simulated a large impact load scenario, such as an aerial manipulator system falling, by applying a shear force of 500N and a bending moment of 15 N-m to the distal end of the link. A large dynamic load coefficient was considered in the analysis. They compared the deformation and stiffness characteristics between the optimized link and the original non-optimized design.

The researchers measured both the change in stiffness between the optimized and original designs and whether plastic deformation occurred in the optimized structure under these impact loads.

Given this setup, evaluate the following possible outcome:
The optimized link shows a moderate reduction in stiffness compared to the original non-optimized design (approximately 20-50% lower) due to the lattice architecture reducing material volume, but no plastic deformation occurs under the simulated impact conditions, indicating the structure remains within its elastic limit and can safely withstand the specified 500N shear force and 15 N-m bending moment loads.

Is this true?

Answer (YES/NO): NO